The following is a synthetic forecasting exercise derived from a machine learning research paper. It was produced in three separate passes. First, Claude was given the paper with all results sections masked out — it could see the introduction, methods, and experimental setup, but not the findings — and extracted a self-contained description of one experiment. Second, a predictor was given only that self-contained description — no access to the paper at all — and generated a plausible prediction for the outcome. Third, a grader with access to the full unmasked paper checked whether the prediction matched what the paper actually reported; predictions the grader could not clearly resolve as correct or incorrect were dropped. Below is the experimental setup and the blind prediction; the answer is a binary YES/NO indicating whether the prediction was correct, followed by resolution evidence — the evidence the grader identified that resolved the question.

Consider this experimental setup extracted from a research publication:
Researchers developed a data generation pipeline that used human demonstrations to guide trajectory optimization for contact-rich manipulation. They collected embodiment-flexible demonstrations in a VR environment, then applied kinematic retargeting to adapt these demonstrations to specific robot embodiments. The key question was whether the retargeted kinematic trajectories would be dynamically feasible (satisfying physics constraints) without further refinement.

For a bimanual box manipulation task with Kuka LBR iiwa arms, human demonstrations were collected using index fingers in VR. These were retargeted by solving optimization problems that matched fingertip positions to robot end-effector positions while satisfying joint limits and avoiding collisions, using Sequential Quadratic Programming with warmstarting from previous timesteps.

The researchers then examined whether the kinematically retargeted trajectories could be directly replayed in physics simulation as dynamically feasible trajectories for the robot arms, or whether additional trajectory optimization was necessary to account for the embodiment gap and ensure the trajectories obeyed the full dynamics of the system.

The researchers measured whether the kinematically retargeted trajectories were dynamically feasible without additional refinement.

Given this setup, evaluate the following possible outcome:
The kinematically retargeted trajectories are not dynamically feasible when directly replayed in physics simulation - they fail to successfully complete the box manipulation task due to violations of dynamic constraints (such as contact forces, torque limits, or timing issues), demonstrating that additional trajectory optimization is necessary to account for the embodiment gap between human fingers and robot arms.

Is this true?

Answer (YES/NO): NO